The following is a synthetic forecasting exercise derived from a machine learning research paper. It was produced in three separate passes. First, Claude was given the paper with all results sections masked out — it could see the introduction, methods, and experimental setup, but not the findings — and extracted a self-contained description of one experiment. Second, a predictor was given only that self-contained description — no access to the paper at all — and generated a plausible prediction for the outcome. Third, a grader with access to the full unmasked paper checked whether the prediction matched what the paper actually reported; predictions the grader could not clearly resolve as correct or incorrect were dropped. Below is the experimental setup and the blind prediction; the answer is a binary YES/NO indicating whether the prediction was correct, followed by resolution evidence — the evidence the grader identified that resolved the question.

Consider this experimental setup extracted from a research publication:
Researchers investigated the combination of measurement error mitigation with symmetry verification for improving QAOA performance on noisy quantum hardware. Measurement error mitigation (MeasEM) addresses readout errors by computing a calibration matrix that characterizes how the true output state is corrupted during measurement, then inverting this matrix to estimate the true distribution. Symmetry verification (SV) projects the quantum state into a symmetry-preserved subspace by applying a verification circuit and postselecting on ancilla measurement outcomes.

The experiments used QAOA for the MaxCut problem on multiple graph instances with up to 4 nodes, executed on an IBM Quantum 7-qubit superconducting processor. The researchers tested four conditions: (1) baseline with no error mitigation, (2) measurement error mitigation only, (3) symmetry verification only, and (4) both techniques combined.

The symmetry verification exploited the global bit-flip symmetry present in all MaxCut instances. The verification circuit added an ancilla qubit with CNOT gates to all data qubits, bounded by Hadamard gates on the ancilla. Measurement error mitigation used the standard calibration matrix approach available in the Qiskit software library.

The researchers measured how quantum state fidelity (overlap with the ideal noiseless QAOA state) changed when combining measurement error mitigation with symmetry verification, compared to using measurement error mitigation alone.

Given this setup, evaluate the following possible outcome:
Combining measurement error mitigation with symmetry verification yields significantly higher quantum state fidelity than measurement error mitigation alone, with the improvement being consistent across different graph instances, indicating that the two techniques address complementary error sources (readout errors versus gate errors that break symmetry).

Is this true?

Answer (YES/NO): YES